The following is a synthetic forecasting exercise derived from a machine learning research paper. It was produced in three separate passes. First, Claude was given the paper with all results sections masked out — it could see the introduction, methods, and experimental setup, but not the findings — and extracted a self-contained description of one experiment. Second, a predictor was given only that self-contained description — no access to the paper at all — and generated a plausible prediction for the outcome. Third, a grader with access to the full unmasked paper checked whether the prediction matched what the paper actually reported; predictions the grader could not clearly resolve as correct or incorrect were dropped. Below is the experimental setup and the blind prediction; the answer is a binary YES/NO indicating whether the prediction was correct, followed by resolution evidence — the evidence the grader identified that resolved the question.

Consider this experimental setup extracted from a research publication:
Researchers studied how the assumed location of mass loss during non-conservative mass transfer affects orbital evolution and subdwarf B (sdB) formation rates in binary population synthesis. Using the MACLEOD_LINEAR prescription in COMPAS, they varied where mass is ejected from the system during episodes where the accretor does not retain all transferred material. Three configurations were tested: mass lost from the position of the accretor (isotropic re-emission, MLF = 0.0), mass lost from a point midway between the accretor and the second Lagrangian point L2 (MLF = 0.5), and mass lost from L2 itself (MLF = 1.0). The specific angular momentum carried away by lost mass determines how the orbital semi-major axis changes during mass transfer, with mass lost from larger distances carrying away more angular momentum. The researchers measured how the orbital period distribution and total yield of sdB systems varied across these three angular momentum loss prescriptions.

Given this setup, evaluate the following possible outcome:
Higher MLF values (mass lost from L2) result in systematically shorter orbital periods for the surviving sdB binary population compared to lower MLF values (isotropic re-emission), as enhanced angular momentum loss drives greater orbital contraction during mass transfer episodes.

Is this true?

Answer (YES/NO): YES